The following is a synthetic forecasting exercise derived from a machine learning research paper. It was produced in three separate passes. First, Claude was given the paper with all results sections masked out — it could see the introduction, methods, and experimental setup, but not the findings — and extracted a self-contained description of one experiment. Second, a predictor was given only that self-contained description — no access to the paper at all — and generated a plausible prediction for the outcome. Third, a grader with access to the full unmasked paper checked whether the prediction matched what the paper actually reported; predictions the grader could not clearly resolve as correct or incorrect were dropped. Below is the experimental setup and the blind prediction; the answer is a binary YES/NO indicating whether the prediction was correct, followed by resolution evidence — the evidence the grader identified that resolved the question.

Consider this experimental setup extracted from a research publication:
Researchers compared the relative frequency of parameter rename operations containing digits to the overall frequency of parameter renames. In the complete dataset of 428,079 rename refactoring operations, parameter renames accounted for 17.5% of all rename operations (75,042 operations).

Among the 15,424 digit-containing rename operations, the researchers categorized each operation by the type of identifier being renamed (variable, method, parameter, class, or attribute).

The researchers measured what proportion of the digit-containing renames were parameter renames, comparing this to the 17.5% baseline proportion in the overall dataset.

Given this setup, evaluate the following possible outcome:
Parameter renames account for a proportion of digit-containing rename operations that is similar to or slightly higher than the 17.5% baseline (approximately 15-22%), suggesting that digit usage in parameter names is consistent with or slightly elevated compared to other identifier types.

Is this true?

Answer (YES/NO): YES